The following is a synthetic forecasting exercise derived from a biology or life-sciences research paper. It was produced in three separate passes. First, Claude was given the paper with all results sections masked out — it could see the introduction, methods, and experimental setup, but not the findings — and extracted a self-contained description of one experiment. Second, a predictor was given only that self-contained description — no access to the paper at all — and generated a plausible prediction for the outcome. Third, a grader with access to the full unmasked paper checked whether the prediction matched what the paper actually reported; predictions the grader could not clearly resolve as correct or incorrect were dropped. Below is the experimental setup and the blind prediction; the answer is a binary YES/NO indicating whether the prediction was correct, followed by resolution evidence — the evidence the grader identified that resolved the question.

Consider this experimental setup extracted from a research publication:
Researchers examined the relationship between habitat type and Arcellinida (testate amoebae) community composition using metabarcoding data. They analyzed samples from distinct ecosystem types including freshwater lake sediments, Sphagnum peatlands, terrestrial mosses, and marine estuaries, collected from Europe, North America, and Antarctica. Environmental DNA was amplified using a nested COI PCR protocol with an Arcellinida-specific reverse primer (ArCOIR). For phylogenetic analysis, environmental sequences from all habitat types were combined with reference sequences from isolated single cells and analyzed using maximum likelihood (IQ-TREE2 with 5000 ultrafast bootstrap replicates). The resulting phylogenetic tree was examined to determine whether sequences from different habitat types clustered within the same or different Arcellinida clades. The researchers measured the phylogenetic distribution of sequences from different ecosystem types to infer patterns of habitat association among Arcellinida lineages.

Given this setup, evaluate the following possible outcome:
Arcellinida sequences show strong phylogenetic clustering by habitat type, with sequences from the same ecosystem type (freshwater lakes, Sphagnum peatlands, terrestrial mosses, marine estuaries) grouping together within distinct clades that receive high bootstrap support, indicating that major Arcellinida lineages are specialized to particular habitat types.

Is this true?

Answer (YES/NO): NO